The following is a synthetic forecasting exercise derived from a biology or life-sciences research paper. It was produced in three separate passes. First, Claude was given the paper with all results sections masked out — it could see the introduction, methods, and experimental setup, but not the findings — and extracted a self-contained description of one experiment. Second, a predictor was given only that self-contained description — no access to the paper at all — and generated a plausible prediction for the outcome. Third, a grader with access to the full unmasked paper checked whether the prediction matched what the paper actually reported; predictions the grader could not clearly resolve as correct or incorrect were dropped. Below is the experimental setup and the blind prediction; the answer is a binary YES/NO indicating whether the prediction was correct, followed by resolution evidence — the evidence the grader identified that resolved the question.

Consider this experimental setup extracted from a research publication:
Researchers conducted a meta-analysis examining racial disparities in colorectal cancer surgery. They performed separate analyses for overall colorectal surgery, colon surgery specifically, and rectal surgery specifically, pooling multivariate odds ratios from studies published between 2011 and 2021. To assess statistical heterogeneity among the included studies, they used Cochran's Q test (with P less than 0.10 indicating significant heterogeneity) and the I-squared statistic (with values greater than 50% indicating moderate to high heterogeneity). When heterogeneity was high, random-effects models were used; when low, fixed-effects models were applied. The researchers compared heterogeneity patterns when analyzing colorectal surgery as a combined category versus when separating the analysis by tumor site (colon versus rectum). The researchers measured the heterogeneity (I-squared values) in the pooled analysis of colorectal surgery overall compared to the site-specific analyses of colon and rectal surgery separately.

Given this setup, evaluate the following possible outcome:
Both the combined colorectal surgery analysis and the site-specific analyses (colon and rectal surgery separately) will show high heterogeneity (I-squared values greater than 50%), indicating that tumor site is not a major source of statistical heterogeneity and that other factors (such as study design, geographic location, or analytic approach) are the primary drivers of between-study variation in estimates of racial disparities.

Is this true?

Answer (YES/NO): NO